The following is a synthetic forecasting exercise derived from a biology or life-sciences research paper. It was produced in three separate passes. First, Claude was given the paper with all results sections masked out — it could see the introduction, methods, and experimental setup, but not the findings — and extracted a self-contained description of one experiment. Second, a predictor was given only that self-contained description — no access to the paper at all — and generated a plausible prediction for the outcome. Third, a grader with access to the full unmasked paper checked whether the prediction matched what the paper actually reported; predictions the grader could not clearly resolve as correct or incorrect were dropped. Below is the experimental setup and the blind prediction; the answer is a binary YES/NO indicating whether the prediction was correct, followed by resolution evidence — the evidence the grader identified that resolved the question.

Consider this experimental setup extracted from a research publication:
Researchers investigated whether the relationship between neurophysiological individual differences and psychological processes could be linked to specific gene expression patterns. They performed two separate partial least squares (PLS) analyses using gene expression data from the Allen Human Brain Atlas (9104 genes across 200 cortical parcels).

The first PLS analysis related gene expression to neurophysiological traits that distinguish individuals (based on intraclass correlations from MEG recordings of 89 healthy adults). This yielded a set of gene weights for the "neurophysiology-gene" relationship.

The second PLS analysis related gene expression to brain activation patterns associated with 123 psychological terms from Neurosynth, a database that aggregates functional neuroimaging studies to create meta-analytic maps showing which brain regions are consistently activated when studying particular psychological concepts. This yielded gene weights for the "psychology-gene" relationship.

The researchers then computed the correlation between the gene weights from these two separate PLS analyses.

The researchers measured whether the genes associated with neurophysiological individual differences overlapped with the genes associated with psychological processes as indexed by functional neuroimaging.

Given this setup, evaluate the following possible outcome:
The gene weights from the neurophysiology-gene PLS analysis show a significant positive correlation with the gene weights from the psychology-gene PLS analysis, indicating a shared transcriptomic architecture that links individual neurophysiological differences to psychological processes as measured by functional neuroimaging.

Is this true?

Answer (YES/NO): YES